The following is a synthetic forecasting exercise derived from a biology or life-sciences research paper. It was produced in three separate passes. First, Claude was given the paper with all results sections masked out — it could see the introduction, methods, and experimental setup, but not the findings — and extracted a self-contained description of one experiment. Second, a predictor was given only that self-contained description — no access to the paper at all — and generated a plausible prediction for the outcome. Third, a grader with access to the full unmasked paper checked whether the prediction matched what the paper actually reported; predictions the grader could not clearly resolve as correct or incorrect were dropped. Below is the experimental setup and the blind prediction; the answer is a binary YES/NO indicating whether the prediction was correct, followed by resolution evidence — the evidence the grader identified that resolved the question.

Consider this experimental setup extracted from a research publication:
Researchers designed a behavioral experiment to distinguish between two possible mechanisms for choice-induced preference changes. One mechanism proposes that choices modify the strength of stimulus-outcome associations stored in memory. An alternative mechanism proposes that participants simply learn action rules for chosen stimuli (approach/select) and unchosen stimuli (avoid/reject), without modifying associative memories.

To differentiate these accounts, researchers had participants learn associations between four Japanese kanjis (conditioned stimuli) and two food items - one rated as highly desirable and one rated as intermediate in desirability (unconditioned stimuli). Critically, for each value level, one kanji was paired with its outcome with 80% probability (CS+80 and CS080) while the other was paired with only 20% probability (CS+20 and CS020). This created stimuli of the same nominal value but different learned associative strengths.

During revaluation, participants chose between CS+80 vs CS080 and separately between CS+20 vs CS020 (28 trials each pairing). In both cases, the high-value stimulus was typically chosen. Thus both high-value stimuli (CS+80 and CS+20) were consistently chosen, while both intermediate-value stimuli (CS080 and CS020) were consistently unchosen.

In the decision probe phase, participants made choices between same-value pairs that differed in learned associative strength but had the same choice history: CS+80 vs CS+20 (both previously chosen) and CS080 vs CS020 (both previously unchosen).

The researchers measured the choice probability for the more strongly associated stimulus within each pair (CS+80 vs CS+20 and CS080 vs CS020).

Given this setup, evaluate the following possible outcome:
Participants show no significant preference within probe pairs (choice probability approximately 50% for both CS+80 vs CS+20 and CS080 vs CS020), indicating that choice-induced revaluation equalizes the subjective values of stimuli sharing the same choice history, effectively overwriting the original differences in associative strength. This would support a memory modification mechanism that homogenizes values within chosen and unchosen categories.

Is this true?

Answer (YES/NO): NO